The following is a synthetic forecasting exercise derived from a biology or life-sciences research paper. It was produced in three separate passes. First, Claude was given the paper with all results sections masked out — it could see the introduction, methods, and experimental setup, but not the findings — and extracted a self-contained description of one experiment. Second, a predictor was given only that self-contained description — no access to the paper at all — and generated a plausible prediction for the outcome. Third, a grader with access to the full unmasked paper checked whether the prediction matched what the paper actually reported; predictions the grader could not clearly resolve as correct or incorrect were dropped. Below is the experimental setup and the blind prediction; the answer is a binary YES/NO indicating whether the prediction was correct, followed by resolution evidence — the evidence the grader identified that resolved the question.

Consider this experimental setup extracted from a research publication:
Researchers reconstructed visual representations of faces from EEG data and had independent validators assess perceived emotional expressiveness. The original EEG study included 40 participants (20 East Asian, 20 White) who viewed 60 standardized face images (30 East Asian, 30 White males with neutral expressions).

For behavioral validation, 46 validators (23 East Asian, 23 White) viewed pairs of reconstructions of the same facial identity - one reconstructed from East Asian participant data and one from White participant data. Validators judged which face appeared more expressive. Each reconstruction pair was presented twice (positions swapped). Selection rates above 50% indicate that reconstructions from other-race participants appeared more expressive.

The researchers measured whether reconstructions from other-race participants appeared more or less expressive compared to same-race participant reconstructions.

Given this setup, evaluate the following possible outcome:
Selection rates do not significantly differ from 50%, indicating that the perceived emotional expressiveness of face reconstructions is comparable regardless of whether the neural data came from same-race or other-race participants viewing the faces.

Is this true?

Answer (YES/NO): NO